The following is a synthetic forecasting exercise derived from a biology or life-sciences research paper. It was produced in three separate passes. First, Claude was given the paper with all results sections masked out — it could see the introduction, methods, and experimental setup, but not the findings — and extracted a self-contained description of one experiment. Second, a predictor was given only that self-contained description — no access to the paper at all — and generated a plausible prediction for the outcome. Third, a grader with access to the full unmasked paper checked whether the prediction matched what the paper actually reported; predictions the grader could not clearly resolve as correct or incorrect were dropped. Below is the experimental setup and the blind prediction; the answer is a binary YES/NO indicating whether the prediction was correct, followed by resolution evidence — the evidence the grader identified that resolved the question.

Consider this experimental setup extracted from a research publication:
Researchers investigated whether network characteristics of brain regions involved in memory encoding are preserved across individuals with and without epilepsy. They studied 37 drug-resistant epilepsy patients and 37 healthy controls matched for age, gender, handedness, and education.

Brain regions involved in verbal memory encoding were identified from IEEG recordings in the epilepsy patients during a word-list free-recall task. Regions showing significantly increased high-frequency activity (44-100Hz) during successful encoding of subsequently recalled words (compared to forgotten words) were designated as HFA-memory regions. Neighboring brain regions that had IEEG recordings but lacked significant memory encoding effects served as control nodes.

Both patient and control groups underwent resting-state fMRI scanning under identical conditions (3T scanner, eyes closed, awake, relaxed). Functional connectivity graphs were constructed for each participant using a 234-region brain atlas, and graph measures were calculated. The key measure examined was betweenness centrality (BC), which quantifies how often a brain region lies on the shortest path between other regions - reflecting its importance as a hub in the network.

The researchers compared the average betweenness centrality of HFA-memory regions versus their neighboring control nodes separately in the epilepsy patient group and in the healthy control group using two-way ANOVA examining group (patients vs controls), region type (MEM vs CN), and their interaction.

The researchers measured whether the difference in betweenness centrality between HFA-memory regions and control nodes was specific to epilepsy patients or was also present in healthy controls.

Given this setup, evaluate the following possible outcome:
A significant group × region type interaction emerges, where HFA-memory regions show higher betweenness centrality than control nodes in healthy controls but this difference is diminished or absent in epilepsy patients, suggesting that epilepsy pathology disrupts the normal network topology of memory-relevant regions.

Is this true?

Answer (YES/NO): NO